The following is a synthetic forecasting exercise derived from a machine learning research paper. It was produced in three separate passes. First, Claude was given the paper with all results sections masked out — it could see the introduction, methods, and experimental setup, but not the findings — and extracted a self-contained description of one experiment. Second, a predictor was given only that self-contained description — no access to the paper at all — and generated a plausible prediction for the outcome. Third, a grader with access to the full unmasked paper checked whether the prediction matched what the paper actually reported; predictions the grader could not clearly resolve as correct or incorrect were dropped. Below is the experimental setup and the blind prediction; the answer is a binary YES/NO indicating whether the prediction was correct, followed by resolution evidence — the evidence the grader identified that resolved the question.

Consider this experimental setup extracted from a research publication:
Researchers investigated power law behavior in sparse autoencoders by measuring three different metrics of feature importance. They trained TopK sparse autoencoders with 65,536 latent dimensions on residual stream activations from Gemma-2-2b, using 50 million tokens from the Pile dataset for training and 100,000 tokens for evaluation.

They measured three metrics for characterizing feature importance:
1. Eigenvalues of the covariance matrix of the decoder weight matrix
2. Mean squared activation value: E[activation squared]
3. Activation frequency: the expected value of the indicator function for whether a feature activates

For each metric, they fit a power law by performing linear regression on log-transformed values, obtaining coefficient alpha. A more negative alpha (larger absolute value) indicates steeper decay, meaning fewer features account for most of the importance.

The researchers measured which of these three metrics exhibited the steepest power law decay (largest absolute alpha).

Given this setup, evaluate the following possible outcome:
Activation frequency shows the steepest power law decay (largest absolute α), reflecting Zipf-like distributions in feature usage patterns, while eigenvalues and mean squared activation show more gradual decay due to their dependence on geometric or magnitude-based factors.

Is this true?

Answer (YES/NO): NO